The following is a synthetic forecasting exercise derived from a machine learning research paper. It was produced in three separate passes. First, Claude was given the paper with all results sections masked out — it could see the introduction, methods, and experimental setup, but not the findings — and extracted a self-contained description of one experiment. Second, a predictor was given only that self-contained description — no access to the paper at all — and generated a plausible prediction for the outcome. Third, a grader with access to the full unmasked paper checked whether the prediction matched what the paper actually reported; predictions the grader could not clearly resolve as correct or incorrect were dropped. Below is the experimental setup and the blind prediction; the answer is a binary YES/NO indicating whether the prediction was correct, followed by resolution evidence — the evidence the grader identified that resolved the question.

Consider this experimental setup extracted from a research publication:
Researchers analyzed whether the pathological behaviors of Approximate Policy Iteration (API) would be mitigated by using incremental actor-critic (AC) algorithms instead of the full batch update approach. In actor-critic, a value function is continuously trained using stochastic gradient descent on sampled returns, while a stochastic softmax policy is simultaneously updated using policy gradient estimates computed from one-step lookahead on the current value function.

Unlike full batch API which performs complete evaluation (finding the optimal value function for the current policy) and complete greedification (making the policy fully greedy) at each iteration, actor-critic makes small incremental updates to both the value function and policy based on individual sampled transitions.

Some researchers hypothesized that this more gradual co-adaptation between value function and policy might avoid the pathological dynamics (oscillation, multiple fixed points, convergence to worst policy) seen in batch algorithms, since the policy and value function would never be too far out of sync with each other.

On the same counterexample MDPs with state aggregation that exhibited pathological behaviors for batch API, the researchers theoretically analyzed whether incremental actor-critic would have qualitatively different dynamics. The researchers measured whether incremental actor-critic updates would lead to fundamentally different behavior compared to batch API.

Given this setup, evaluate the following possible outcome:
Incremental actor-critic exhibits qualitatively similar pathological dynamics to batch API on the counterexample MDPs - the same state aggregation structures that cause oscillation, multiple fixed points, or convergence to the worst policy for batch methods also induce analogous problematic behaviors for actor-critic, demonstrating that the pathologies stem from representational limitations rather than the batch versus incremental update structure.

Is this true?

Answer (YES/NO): NO